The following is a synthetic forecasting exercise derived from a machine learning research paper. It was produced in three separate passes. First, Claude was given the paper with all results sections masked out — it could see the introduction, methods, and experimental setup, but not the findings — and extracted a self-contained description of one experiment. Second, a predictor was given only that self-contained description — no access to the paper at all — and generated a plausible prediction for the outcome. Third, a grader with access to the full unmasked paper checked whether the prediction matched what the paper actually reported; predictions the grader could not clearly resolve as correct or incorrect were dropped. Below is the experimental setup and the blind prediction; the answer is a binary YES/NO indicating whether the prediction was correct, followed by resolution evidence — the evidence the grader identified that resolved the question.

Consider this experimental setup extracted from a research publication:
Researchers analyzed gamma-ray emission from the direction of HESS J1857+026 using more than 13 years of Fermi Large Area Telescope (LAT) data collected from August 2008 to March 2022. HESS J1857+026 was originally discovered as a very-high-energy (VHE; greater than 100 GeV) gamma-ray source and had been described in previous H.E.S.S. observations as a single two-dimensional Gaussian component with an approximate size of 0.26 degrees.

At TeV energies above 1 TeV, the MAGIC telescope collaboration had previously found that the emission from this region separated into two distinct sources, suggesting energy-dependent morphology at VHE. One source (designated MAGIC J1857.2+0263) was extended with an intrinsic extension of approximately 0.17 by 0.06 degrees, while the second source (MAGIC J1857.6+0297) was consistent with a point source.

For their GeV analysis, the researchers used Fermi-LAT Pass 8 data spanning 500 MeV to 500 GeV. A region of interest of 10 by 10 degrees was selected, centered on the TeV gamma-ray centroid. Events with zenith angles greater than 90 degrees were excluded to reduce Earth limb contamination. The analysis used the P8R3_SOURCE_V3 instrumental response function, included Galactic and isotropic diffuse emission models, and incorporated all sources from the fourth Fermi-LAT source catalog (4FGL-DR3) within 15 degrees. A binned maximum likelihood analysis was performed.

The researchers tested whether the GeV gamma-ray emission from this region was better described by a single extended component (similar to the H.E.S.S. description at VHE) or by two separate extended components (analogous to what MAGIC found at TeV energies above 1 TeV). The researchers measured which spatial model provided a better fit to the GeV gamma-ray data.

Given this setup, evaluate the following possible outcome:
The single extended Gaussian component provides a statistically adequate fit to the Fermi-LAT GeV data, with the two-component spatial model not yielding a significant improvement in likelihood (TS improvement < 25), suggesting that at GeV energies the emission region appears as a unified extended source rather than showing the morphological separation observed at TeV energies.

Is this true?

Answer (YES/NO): YES